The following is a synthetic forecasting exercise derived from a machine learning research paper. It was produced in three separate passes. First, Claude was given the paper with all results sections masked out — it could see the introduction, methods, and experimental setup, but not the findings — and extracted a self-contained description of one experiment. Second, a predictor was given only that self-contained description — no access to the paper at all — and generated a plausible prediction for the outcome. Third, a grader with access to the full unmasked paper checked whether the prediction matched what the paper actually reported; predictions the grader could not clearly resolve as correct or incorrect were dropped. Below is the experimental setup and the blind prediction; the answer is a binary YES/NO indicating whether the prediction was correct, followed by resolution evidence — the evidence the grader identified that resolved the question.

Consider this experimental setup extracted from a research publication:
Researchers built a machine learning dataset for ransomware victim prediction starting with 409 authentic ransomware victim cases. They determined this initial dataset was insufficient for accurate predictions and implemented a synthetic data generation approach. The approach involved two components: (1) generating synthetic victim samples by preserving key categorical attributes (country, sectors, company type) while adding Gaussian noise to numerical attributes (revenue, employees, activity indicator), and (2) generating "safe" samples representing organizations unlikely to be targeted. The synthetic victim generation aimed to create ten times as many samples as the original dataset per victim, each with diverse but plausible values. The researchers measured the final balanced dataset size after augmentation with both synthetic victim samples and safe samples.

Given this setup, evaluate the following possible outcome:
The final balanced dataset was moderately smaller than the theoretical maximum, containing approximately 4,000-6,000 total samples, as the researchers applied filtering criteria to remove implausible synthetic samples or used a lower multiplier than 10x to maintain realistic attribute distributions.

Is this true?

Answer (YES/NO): NO